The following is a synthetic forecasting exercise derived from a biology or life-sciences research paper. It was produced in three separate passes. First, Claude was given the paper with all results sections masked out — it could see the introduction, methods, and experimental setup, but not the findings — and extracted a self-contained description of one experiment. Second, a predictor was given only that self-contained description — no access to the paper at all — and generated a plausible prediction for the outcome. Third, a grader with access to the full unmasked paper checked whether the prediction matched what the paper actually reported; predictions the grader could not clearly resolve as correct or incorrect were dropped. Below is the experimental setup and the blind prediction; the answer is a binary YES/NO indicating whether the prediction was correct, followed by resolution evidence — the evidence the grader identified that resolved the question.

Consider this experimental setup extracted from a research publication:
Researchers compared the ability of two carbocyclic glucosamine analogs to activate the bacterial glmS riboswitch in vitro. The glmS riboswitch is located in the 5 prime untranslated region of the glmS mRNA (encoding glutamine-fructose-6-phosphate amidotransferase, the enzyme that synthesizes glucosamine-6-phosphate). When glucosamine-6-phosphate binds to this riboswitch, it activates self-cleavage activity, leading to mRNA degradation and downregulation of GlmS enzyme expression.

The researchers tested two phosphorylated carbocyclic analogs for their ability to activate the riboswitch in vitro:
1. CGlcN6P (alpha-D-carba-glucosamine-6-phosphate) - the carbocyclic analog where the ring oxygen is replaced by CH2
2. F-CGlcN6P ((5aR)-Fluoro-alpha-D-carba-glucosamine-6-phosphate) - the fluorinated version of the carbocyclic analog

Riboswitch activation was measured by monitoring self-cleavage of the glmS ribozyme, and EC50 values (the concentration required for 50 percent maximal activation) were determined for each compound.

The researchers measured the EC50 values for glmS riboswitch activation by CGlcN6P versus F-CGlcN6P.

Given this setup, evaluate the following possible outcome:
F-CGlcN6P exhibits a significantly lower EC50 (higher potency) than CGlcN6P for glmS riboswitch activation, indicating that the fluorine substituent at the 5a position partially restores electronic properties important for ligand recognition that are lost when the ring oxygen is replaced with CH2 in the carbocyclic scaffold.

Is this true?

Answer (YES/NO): NO